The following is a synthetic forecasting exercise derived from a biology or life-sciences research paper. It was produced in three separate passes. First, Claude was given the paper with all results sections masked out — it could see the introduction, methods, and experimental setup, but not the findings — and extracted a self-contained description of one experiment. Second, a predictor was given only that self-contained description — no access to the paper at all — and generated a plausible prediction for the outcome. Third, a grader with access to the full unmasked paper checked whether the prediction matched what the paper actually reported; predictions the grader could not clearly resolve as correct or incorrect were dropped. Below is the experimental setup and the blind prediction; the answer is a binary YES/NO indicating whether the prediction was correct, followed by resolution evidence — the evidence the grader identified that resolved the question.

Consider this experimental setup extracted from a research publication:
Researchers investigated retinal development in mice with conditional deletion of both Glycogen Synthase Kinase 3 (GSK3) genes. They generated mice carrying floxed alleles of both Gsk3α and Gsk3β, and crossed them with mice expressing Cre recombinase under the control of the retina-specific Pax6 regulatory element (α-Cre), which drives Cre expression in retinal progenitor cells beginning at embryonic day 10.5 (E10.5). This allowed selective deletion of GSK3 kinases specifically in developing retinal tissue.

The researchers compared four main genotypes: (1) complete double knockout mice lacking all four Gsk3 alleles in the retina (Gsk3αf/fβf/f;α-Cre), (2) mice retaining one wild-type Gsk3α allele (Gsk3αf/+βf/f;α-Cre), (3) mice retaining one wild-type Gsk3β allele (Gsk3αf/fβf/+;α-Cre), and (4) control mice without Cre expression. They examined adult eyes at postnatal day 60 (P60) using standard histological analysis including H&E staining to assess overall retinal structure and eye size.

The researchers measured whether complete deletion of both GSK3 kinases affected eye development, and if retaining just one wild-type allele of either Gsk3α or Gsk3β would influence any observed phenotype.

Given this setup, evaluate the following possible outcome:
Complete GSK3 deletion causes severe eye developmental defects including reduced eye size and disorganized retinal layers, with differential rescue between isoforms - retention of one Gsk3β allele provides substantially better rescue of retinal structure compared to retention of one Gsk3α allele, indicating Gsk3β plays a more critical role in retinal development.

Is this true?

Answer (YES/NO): NO